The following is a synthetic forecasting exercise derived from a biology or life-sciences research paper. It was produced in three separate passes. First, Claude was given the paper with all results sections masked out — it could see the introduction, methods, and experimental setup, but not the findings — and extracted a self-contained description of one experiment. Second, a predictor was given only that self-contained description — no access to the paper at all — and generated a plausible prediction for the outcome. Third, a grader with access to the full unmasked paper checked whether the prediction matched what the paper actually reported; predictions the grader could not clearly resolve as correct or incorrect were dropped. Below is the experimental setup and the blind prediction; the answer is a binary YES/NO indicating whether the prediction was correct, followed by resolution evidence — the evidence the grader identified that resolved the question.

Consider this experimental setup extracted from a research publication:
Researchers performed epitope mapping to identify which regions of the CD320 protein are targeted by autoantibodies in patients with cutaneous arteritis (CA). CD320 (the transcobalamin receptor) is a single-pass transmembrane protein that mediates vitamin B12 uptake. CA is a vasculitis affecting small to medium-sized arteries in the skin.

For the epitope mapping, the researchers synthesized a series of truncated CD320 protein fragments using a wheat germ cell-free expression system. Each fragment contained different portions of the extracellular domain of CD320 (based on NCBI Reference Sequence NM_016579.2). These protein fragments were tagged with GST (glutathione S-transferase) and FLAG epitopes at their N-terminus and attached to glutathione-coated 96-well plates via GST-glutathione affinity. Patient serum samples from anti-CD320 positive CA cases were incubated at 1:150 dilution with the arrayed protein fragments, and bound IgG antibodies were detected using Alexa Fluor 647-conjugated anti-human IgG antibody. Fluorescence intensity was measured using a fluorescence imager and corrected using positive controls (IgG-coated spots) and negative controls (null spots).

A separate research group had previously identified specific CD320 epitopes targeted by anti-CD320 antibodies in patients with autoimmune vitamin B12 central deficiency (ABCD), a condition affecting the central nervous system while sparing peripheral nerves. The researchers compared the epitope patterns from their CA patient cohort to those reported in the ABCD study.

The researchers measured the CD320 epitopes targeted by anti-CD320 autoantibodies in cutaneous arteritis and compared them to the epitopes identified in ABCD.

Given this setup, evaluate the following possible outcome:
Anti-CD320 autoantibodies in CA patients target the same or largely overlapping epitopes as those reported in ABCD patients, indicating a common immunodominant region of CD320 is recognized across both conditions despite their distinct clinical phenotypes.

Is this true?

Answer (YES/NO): YES